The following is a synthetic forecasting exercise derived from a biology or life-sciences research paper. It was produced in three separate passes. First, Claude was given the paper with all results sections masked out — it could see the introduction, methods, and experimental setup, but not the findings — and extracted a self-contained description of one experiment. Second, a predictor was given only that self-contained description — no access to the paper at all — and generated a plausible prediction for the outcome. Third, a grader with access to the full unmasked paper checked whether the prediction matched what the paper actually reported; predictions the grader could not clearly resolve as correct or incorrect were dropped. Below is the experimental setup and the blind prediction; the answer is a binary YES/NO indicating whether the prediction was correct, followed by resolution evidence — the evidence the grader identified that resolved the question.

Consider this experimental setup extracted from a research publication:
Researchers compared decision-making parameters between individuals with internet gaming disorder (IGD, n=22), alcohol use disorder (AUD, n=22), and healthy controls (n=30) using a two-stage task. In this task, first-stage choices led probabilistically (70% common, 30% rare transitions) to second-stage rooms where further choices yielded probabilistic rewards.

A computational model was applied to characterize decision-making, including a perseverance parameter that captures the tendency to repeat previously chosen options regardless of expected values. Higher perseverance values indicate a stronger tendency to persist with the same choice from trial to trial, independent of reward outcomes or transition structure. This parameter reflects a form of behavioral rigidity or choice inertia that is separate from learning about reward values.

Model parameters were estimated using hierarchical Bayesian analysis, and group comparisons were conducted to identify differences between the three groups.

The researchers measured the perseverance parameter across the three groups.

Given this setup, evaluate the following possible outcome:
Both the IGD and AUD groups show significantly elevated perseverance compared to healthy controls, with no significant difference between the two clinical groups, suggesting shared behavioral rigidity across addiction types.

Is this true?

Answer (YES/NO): YES